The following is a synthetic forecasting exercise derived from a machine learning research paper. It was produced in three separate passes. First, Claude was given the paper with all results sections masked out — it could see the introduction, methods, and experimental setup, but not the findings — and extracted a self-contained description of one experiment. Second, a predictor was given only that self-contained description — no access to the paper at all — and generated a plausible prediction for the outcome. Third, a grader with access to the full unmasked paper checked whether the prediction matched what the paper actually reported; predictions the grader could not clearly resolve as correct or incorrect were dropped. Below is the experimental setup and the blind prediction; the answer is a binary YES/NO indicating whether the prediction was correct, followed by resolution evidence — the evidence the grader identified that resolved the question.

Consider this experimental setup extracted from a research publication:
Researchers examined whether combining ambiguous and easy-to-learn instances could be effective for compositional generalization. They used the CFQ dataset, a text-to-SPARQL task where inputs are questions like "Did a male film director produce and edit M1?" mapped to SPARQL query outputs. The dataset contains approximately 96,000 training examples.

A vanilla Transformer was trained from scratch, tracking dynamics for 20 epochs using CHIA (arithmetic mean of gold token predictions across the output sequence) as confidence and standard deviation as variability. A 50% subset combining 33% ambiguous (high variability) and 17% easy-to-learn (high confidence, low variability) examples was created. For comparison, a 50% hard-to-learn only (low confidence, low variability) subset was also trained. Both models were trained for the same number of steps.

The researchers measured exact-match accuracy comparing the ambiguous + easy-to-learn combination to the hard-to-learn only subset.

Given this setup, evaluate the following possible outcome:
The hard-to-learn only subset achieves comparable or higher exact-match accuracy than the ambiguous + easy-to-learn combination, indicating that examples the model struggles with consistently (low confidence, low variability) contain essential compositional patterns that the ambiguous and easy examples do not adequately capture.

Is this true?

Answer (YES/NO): YES